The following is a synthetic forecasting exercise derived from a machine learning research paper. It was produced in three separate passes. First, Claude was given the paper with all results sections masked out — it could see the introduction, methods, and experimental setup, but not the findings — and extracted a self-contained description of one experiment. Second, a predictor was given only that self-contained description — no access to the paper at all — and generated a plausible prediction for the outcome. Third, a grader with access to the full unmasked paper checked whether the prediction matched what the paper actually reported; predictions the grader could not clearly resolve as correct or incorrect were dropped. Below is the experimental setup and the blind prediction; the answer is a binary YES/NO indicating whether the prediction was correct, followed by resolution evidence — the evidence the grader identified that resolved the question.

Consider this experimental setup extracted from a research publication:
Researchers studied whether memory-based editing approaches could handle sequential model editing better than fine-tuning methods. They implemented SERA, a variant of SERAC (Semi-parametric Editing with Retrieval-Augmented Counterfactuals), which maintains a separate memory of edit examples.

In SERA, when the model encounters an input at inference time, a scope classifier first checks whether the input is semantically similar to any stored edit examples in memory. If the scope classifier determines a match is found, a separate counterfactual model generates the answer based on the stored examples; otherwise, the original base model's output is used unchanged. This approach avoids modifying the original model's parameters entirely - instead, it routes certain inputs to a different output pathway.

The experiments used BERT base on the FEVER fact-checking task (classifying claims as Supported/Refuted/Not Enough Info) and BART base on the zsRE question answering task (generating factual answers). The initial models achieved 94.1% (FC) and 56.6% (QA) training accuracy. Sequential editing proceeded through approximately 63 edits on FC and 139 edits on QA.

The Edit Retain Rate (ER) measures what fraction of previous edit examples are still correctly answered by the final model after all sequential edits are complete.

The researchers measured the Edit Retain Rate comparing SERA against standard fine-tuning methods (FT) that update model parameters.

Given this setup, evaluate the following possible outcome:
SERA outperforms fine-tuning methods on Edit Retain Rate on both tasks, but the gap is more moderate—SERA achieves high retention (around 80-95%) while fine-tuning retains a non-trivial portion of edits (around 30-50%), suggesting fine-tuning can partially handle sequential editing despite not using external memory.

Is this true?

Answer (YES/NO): NO